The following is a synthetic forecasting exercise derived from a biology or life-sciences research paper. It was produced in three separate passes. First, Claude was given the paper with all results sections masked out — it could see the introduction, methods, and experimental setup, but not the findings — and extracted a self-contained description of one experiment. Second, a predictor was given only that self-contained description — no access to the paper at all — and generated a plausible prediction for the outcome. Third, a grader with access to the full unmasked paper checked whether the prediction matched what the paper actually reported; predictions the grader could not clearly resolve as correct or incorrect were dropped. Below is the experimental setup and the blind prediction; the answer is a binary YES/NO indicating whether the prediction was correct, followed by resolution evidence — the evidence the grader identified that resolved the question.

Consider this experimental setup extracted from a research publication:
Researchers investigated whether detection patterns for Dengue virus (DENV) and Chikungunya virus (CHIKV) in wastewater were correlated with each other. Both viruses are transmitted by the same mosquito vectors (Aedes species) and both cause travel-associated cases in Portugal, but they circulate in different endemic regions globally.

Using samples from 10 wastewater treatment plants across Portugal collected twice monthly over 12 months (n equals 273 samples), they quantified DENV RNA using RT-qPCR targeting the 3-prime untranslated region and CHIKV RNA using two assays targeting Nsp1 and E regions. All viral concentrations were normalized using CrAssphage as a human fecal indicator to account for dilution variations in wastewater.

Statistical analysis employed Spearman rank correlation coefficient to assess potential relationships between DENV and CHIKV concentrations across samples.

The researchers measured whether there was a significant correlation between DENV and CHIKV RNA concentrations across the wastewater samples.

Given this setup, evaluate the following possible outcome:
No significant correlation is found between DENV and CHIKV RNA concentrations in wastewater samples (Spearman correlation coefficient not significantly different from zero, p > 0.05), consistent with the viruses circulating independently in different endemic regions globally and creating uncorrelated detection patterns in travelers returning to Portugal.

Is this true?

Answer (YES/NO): YES